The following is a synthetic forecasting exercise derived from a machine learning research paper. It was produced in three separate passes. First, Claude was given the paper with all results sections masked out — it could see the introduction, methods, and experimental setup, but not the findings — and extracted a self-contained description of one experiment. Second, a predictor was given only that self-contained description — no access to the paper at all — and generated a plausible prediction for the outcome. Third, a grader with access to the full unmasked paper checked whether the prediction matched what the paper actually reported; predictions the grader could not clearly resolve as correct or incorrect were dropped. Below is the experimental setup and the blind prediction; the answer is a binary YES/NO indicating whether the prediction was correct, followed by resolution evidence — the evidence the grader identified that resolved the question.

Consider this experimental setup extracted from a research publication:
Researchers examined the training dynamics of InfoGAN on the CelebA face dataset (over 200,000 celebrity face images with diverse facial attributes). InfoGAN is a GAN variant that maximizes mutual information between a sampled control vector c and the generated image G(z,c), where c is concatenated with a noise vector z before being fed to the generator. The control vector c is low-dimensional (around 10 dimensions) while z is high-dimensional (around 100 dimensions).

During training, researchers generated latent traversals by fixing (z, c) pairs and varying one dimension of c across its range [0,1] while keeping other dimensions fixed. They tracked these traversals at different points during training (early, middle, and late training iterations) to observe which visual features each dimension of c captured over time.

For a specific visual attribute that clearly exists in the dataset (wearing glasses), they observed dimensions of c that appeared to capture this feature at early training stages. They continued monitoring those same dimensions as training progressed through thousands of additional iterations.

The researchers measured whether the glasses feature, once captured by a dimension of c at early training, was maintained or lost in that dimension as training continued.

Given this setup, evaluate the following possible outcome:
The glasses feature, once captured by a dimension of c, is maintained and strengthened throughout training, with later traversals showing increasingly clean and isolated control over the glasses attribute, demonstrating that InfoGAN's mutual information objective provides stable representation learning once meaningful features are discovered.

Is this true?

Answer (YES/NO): NO